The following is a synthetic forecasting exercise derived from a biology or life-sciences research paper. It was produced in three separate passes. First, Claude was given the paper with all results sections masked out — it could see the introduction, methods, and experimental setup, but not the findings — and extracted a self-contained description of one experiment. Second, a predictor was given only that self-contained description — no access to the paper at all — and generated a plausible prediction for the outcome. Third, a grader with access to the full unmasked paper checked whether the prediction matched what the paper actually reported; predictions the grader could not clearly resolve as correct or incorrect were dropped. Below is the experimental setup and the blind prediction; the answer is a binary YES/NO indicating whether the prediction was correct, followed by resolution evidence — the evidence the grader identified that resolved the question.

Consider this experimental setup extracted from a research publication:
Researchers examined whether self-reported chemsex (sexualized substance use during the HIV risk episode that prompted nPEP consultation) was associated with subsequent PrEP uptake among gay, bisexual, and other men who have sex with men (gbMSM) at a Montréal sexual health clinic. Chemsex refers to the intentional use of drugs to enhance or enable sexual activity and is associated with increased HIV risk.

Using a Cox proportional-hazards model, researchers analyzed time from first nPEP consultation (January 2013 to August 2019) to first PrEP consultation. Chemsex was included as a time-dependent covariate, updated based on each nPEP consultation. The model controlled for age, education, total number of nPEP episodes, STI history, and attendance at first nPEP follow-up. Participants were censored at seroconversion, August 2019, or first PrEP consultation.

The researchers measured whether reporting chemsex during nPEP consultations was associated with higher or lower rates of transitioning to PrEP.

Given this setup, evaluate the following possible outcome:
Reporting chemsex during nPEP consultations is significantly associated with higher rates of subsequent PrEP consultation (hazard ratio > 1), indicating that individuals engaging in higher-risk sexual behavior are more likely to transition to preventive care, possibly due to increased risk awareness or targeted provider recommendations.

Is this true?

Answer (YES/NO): YES